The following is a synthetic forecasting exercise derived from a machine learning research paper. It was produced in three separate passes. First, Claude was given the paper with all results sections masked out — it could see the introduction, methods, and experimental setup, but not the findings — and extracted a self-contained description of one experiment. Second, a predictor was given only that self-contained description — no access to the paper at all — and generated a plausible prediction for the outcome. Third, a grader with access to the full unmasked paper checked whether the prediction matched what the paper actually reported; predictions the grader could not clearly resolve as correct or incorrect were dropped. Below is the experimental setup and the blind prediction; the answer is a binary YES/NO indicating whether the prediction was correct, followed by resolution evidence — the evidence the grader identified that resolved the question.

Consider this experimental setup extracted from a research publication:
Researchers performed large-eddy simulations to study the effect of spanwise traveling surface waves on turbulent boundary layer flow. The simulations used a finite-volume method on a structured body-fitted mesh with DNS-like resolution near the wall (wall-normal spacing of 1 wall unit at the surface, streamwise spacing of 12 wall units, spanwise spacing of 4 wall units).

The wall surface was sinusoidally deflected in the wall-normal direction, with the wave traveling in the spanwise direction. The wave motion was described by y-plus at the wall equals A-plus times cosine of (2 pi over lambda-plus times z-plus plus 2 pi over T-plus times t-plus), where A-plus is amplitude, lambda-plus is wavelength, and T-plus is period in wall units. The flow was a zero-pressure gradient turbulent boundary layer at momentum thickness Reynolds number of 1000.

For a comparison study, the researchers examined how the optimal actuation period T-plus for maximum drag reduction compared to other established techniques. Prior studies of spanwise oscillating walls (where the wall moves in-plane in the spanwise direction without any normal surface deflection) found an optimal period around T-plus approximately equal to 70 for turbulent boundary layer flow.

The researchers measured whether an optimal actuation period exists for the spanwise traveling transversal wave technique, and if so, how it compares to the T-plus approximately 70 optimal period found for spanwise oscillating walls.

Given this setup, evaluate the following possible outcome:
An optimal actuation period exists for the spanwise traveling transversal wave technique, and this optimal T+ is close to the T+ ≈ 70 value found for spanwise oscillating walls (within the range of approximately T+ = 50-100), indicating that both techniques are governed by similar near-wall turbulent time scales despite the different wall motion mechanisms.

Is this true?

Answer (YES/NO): NO